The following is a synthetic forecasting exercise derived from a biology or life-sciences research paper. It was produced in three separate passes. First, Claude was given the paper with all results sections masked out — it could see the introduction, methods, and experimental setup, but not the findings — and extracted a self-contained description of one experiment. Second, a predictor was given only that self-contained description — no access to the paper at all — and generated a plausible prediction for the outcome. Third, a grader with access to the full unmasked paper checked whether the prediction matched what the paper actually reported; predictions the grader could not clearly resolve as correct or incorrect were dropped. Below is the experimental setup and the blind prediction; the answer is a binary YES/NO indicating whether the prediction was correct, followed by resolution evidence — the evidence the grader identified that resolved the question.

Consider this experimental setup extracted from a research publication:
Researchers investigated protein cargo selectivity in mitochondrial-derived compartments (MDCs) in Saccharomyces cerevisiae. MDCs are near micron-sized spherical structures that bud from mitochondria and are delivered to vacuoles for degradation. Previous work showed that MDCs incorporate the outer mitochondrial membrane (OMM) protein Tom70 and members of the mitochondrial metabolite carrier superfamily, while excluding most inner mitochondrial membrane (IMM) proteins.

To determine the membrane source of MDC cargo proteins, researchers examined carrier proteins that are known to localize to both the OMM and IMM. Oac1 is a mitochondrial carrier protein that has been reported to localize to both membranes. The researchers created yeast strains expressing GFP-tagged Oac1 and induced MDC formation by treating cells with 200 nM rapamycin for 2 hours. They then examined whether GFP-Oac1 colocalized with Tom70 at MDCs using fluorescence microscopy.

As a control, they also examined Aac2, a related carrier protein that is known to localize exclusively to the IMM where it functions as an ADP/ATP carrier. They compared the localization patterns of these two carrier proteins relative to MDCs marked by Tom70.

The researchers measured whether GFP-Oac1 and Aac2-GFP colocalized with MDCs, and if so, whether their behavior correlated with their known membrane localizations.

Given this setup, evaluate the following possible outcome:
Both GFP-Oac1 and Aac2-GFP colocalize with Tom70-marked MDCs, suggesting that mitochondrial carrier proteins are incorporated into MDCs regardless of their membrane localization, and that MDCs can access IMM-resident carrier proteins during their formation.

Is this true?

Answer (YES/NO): NO